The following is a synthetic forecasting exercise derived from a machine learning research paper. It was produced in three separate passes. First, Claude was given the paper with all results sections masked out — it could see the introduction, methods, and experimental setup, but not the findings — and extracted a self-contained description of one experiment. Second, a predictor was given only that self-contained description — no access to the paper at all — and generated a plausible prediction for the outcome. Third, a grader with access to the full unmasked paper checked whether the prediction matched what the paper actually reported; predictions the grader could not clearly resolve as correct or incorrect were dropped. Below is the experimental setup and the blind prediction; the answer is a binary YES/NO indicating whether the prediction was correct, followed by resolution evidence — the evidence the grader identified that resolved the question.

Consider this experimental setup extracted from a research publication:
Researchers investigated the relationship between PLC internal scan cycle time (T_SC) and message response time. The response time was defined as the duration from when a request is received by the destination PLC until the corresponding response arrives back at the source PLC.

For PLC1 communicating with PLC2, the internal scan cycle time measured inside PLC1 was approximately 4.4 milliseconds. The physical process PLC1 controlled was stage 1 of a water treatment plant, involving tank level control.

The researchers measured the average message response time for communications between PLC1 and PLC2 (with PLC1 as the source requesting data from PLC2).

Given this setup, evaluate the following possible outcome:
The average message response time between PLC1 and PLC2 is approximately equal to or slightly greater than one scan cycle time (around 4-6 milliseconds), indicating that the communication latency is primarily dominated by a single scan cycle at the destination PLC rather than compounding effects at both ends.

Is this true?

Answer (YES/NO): NO